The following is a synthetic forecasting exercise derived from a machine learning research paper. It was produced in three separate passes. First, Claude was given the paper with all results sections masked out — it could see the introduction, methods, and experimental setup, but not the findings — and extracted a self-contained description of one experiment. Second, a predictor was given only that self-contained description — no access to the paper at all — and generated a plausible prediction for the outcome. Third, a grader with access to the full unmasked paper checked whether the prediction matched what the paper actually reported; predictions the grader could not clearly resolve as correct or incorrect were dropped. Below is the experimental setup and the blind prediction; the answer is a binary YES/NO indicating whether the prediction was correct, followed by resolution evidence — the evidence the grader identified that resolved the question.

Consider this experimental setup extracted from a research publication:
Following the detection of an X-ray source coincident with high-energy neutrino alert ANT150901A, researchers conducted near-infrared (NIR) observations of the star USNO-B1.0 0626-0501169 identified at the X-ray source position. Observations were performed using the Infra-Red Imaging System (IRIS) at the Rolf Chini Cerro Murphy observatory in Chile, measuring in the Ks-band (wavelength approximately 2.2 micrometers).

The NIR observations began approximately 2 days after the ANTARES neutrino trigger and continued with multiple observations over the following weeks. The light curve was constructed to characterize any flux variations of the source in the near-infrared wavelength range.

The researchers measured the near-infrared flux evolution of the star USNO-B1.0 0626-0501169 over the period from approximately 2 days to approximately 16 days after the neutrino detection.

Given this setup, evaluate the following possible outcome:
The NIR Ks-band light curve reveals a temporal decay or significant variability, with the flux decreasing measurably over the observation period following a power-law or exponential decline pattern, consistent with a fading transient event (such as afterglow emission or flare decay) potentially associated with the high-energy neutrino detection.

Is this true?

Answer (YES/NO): NO